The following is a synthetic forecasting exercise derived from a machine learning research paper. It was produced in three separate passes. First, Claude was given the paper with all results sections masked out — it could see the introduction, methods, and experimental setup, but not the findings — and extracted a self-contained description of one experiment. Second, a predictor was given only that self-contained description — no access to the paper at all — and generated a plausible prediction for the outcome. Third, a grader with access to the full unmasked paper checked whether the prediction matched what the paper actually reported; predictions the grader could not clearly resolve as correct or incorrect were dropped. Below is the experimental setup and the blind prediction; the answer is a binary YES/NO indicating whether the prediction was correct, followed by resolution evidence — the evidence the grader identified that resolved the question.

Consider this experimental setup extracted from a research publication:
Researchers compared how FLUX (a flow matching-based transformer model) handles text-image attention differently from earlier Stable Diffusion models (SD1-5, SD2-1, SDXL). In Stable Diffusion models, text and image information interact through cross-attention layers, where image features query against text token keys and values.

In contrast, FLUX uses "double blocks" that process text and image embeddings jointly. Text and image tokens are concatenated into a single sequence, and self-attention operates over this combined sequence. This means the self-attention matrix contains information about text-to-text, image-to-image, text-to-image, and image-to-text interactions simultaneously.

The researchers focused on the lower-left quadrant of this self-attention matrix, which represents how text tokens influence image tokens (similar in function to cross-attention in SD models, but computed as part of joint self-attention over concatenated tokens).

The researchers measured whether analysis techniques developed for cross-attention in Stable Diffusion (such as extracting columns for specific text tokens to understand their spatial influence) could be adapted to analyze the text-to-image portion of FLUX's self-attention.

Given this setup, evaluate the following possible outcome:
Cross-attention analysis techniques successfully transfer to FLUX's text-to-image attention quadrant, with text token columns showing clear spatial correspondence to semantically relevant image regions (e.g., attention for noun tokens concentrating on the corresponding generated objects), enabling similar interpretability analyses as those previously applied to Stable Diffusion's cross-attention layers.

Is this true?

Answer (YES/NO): YES